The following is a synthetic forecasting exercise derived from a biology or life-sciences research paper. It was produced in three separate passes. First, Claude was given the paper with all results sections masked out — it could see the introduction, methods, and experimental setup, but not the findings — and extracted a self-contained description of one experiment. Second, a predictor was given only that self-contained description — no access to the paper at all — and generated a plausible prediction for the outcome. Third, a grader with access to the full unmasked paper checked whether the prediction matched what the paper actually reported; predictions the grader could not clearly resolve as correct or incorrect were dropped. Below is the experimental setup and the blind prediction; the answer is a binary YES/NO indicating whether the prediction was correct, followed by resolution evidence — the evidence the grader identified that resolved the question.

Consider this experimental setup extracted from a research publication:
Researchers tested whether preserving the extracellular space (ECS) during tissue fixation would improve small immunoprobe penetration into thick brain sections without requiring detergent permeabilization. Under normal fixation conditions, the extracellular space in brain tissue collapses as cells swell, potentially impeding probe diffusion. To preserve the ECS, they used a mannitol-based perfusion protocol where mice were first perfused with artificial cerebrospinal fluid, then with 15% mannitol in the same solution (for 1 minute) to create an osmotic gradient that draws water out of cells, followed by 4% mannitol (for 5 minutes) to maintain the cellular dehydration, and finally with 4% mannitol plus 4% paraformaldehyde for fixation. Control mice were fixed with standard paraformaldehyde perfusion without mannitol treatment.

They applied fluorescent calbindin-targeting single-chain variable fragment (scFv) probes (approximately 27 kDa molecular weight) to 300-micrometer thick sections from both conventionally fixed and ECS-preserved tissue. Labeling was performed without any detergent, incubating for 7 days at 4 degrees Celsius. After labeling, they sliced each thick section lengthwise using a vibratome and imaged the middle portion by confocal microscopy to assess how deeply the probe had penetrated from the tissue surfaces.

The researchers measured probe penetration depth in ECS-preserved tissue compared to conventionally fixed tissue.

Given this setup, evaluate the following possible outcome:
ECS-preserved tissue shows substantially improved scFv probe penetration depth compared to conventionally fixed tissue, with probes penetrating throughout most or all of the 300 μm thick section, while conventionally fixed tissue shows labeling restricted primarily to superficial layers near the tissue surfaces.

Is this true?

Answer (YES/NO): NO